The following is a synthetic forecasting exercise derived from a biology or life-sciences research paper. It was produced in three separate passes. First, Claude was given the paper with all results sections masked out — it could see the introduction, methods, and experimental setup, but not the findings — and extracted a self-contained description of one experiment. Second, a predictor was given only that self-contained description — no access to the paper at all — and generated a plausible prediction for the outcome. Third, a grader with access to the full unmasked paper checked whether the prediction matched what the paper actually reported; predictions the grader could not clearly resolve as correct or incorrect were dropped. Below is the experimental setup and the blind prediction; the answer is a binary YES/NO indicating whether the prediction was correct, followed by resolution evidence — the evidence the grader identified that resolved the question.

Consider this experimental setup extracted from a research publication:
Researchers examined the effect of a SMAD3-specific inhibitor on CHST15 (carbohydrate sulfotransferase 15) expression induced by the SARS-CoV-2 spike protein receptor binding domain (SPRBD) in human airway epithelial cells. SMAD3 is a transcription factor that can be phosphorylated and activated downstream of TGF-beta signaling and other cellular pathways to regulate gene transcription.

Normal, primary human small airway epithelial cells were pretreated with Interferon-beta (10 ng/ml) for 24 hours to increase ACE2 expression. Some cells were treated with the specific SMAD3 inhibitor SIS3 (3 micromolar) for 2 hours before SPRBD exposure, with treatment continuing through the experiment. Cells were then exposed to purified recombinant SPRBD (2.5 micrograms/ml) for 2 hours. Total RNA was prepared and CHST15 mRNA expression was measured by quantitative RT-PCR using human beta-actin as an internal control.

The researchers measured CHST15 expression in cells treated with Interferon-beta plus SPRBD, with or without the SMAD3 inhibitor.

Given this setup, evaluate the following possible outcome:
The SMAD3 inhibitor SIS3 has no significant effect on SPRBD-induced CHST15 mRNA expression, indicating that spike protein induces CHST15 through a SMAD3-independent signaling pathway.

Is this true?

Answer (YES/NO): NO